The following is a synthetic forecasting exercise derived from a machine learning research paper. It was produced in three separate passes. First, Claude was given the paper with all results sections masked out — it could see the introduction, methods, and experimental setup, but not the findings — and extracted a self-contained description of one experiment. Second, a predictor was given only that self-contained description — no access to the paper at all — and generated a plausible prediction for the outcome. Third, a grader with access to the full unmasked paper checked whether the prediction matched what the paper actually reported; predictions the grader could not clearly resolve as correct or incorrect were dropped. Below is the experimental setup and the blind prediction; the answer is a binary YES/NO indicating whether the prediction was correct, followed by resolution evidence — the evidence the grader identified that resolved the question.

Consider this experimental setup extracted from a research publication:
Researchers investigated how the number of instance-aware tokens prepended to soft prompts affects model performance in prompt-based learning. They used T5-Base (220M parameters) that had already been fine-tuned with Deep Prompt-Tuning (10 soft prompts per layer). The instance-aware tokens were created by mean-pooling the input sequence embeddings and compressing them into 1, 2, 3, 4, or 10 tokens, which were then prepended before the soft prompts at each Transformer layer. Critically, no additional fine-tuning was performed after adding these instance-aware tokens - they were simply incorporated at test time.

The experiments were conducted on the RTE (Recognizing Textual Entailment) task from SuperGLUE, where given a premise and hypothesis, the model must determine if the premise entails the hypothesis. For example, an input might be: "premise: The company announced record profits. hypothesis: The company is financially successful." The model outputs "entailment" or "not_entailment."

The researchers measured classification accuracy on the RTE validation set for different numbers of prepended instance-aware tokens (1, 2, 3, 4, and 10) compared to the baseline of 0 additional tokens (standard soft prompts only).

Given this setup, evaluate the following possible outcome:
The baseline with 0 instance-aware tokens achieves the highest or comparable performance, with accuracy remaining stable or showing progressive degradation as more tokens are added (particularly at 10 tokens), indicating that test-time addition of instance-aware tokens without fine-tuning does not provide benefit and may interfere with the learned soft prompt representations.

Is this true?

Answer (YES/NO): NO